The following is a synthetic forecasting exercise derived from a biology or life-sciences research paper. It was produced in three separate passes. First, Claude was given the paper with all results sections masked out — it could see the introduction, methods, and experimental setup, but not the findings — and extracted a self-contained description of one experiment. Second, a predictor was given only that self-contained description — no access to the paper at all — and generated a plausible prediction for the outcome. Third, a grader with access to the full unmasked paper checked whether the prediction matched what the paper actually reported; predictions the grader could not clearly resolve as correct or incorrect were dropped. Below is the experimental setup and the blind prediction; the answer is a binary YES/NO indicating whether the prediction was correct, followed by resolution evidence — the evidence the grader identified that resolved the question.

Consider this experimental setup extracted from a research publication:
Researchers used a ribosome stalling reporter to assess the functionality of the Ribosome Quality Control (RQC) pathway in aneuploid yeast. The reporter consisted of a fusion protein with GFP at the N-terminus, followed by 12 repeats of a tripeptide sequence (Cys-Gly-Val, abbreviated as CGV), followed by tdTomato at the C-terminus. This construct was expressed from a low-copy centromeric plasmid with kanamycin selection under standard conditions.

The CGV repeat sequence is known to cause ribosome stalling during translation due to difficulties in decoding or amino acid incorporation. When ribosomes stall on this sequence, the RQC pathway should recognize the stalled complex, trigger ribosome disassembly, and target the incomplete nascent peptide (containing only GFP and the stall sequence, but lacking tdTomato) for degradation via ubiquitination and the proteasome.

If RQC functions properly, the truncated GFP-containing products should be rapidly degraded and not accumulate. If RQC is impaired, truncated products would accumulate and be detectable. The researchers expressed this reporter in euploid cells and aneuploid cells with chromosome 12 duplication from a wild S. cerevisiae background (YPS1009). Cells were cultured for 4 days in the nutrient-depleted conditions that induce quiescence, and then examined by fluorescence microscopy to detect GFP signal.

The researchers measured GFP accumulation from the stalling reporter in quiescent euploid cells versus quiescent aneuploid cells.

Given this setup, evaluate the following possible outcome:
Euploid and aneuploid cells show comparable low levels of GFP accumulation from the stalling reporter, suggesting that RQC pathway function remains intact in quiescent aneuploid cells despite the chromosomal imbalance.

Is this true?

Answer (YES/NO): NO